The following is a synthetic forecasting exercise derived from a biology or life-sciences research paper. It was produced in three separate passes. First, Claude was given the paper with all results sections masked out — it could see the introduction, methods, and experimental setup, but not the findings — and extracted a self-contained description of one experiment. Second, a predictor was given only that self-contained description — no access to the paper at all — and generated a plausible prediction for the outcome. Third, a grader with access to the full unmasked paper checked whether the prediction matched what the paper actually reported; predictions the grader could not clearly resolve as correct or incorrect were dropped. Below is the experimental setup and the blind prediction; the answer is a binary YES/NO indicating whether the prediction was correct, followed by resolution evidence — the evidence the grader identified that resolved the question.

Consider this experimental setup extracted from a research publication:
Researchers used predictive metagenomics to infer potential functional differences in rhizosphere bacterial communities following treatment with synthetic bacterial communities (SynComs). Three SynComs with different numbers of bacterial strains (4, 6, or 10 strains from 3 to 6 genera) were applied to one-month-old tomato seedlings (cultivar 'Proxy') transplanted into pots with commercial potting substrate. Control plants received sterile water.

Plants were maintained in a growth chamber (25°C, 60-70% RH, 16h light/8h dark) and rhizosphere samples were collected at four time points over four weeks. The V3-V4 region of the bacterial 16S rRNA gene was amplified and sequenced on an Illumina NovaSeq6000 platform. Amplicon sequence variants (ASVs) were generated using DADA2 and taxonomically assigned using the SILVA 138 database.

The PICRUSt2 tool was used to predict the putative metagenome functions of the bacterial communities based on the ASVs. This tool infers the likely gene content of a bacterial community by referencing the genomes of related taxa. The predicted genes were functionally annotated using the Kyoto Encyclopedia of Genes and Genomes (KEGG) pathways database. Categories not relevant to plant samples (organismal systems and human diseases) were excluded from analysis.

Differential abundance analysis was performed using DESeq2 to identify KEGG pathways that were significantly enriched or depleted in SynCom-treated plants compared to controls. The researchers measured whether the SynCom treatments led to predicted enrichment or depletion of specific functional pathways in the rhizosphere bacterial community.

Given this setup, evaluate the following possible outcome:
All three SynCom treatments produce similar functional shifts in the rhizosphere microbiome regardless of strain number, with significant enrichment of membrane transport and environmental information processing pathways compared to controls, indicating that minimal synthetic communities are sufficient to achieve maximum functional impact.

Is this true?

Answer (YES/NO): NO